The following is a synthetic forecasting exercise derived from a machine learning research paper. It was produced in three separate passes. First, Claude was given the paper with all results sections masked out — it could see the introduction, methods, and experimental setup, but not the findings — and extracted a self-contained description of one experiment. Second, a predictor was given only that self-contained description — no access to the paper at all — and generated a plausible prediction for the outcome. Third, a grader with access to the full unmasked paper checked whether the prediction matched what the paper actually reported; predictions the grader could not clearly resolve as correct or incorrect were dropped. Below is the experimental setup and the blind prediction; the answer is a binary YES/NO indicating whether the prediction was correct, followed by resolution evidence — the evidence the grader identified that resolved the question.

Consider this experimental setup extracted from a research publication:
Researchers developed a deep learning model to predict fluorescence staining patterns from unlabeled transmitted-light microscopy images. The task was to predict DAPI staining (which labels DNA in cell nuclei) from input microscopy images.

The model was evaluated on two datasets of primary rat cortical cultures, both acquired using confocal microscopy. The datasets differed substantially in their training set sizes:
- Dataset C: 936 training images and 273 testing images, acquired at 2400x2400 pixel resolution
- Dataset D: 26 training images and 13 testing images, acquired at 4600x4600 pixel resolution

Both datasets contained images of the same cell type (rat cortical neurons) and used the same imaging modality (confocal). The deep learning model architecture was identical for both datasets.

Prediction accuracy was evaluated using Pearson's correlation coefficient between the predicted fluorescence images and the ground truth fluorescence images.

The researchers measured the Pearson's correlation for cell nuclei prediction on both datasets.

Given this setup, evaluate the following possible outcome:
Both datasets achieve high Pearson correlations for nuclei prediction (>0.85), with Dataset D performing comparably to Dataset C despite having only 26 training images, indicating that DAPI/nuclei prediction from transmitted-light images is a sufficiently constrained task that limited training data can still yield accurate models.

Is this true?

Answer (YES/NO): YES